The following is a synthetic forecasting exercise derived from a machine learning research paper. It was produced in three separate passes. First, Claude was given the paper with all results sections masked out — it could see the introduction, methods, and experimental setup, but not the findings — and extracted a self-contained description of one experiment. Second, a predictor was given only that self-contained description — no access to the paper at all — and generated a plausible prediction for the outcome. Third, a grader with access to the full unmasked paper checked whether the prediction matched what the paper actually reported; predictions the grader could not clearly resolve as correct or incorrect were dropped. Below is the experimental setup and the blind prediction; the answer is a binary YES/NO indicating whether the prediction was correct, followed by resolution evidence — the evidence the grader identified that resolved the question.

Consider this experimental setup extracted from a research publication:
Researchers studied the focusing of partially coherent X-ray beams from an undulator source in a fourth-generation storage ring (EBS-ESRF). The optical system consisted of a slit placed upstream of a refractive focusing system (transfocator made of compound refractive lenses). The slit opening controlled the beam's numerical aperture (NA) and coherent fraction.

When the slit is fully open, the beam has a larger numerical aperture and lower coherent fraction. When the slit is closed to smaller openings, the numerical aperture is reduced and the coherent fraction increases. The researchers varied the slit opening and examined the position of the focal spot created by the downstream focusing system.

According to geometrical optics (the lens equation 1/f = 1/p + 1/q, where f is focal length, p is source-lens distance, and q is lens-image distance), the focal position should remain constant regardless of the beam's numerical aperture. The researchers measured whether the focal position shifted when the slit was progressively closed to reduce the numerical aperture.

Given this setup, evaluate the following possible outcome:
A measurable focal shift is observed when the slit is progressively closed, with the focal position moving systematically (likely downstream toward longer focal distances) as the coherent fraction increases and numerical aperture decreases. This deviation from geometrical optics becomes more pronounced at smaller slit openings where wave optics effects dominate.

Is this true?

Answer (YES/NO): YES